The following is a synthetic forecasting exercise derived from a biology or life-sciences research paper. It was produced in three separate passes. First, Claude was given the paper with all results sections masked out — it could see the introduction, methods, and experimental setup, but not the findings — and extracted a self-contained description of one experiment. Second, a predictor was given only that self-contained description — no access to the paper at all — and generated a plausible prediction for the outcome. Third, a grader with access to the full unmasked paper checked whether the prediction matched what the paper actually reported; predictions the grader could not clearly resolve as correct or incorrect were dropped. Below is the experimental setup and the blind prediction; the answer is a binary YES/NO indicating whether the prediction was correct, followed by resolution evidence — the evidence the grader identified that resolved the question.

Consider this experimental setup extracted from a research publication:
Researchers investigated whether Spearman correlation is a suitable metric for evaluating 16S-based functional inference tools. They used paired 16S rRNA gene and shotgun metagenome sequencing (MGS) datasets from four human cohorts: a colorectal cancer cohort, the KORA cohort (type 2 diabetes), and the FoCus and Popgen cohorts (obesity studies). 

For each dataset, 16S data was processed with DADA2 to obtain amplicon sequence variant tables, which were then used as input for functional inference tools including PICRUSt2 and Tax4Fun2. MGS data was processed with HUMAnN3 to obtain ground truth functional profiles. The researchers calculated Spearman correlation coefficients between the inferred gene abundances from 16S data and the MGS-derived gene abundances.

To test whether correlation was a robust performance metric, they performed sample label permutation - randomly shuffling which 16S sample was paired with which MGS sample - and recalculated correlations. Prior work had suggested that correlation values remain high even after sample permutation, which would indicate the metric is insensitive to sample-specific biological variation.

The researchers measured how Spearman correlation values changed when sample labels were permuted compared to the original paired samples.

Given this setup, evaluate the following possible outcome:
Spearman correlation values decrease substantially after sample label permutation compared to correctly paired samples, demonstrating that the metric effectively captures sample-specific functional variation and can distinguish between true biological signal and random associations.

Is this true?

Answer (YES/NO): NO